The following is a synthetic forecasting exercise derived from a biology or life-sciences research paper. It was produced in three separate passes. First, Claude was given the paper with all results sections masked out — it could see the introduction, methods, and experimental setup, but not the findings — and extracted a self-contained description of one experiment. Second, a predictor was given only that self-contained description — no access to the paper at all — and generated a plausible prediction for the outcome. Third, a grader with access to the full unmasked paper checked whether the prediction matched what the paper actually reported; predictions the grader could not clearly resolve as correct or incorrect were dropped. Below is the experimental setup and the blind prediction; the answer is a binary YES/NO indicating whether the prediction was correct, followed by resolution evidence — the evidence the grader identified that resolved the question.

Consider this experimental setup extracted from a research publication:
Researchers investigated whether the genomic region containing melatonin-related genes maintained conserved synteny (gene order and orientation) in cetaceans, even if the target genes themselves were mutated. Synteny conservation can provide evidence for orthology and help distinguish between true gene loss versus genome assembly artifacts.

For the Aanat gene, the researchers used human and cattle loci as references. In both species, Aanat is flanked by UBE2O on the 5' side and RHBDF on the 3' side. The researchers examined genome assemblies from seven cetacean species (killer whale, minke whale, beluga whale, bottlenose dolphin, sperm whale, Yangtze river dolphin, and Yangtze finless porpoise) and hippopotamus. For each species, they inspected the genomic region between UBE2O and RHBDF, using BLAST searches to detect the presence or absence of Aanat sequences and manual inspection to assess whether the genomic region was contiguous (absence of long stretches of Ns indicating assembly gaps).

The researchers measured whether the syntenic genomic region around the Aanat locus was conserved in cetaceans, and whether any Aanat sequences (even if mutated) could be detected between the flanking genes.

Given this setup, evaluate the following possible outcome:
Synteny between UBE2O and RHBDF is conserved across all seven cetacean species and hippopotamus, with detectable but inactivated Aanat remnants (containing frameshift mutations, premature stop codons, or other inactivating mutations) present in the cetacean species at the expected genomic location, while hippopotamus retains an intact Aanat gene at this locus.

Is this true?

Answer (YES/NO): YES